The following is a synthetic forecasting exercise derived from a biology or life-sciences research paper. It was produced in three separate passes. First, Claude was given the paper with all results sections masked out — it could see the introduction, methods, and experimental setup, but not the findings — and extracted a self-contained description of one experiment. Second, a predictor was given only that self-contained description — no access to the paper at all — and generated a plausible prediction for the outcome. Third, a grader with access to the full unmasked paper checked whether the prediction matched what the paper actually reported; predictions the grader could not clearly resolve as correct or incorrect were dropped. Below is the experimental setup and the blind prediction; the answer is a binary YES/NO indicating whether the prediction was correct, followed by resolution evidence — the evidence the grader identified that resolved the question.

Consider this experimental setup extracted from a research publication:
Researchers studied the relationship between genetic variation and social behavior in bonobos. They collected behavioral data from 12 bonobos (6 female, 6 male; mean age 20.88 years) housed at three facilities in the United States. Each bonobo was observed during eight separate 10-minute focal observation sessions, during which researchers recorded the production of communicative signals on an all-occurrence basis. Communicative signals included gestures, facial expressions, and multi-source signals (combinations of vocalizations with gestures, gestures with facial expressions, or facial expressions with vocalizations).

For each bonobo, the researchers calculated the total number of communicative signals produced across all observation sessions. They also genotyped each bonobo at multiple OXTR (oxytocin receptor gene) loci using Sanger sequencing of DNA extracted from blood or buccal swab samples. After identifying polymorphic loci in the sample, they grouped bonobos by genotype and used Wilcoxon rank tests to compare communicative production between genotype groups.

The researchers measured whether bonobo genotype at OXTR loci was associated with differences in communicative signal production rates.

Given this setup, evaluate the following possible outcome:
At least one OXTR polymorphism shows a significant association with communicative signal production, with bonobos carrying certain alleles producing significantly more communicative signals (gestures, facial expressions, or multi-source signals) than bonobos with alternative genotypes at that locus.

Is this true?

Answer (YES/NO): NO